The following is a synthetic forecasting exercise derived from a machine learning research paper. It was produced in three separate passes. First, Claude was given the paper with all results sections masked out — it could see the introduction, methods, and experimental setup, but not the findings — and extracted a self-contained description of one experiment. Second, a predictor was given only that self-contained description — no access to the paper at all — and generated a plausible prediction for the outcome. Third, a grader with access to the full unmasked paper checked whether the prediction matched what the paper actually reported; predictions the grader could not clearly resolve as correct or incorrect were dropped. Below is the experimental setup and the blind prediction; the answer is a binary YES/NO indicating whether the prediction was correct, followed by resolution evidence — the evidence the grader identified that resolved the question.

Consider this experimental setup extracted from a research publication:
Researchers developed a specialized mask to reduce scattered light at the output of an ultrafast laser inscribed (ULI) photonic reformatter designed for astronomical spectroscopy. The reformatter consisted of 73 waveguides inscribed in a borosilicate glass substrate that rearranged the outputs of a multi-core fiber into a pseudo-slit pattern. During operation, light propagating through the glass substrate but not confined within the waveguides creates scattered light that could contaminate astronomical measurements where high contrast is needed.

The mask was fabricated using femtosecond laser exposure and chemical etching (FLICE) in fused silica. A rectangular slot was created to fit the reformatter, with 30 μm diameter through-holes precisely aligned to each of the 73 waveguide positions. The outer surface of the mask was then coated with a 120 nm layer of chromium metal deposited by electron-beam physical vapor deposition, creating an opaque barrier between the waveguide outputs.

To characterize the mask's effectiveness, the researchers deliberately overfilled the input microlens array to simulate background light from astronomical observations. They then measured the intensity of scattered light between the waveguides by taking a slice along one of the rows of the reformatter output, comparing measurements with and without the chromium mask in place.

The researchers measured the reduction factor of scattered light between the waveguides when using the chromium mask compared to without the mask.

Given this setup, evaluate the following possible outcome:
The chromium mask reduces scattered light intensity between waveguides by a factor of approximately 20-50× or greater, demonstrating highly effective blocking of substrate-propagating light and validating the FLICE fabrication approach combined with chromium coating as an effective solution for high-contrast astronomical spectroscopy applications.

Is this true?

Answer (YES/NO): NO